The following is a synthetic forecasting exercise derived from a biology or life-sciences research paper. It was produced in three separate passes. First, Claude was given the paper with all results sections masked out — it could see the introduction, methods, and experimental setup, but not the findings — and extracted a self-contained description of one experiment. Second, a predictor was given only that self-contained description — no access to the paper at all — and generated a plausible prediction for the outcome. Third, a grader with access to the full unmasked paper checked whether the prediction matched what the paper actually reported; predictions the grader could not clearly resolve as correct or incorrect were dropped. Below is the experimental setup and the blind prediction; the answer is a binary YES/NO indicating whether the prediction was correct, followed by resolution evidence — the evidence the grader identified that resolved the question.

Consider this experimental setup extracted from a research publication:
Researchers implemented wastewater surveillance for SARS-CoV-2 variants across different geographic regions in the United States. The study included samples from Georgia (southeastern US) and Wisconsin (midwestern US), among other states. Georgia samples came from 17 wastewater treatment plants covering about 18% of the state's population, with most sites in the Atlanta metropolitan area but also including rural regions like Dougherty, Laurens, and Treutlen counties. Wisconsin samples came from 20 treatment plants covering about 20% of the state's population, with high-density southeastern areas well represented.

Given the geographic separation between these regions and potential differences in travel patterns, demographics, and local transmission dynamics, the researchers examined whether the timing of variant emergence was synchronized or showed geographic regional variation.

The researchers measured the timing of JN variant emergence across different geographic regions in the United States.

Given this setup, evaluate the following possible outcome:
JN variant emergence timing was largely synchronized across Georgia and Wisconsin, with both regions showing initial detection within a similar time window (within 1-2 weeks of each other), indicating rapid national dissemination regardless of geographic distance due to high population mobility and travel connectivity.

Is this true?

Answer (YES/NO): NO